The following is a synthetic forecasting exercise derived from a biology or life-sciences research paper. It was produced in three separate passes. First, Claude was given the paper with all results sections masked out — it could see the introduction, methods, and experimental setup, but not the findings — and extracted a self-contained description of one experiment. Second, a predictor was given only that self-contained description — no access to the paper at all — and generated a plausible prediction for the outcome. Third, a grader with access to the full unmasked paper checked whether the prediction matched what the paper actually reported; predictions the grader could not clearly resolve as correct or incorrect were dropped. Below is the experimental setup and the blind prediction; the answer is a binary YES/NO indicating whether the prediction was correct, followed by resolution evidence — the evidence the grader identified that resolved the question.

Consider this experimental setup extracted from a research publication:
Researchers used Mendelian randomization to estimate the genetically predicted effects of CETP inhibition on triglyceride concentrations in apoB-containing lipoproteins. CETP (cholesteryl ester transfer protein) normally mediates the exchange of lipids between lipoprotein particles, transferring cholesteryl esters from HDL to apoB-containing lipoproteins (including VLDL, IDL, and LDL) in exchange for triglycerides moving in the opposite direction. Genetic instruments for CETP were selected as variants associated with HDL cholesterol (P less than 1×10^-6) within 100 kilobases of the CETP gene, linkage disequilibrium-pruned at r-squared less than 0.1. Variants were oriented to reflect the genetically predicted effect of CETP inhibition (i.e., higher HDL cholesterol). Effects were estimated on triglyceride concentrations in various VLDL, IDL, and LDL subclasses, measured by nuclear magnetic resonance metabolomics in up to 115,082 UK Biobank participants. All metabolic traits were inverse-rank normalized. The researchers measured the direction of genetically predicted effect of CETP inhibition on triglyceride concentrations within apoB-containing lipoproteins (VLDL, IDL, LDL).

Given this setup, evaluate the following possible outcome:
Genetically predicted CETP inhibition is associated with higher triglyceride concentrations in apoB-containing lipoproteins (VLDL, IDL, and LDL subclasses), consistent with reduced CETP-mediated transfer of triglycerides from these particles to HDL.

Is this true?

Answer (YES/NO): NO